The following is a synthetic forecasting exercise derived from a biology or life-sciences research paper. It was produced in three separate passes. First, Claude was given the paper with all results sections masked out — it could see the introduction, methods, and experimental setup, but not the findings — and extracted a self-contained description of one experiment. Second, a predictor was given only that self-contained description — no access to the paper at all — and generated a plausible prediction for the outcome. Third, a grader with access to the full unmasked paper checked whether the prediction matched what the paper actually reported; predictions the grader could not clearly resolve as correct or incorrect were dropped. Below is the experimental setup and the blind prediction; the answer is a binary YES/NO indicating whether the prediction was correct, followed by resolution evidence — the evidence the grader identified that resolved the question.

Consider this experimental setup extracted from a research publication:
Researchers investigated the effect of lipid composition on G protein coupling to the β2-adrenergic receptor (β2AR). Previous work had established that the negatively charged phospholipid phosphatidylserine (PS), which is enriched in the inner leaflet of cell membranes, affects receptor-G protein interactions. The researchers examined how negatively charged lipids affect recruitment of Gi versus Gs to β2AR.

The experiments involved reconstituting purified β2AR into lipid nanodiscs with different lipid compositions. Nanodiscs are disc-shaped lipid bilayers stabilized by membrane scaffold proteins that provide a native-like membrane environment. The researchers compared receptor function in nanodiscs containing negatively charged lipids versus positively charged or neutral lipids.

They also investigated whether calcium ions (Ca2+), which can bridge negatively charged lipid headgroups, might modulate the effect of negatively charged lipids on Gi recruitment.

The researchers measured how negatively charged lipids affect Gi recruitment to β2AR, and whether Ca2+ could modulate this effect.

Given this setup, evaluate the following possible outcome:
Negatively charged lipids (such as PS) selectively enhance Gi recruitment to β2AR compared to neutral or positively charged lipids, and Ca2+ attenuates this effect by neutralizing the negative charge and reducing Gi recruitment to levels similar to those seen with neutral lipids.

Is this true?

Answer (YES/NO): NO